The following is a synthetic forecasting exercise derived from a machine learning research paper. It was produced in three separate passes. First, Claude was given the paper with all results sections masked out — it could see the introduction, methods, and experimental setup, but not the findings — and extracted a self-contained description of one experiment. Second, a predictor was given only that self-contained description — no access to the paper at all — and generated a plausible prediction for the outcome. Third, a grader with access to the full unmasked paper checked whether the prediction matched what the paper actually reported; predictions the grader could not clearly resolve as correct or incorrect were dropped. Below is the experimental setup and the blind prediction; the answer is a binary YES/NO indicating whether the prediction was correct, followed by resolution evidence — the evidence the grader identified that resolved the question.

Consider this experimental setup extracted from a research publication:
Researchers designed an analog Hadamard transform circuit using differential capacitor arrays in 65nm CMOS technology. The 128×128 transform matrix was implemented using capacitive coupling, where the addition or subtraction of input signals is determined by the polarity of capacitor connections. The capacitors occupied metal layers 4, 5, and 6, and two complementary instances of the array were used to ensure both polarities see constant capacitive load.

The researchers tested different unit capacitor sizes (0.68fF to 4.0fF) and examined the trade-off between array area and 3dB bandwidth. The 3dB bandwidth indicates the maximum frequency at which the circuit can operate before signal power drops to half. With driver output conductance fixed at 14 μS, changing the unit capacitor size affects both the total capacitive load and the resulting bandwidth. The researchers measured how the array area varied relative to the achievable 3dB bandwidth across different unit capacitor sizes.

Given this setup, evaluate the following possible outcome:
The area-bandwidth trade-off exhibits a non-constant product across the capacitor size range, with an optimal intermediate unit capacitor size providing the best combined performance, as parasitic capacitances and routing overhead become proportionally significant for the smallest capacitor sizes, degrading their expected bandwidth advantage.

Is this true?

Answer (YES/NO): NO